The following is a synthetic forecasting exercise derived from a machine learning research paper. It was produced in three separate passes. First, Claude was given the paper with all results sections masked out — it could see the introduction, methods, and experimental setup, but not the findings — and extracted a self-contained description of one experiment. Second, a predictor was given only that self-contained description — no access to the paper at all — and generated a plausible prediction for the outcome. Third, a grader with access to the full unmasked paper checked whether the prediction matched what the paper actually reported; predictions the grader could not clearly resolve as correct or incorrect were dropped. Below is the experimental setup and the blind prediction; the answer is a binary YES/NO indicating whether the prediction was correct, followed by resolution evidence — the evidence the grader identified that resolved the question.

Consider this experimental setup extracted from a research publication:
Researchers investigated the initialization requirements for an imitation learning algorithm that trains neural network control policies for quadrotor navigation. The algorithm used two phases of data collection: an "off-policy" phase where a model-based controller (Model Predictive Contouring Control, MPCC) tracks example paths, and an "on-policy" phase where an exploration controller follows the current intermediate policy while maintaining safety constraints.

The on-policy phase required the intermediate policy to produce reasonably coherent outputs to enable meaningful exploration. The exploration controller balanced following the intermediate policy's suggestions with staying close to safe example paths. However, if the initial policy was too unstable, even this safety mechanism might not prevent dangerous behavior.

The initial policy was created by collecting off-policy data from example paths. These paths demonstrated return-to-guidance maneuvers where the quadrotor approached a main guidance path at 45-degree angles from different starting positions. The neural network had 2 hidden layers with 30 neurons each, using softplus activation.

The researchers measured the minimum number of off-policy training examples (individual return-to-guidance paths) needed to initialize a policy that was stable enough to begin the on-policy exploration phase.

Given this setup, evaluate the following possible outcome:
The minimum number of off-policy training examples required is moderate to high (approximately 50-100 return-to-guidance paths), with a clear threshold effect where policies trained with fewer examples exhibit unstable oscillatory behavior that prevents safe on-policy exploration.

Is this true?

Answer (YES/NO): NO